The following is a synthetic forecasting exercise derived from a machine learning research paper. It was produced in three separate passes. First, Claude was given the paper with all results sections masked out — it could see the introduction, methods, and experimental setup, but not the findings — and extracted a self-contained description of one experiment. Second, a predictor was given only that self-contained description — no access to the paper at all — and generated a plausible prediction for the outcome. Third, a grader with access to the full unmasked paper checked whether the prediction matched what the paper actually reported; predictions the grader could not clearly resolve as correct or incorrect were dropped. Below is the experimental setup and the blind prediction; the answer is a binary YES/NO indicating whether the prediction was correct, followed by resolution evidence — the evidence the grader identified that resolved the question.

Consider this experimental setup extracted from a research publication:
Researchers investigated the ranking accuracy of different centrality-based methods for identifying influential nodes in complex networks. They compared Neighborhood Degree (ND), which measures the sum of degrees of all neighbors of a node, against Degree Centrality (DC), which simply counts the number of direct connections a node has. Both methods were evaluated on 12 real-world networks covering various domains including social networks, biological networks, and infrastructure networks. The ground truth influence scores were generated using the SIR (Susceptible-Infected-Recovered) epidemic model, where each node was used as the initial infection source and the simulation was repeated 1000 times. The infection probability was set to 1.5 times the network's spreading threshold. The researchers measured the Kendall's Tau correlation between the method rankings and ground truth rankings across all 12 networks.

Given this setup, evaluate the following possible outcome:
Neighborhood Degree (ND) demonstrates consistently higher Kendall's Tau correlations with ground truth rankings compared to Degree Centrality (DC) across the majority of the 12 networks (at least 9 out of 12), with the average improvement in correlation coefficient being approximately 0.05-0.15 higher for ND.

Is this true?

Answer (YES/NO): NO